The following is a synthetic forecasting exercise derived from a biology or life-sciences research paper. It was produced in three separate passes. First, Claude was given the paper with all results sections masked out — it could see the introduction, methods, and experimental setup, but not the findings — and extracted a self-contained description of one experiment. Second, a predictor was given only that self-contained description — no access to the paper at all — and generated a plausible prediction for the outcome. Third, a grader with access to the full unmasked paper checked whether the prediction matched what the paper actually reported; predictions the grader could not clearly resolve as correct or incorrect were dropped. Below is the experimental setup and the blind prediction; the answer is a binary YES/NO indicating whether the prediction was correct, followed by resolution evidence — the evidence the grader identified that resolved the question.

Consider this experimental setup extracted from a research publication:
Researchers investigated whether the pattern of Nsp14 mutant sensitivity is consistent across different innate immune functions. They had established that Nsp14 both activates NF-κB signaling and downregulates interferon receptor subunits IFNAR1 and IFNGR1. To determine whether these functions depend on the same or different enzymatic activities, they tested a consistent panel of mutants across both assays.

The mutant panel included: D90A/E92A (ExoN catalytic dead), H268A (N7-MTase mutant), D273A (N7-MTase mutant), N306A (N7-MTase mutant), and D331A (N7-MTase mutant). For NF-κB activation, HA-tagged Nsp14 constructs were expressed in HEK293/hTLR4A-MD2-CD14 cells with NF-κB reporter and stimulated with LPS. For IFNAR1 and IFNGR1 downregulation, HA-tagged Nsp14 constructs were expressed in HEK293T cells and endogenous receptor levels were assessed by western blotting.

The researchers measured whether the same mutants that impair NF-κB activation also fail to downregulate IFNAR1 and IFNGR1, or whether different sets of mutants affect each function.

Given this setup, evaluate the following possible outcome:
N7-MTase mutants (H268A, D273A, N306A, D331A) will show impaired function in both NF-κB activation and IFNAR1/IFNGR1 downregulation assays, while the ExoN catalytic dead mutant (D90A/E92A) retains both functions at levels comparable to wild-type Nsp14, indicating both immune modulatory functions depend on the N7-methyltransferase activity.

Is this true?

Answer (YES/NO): NO